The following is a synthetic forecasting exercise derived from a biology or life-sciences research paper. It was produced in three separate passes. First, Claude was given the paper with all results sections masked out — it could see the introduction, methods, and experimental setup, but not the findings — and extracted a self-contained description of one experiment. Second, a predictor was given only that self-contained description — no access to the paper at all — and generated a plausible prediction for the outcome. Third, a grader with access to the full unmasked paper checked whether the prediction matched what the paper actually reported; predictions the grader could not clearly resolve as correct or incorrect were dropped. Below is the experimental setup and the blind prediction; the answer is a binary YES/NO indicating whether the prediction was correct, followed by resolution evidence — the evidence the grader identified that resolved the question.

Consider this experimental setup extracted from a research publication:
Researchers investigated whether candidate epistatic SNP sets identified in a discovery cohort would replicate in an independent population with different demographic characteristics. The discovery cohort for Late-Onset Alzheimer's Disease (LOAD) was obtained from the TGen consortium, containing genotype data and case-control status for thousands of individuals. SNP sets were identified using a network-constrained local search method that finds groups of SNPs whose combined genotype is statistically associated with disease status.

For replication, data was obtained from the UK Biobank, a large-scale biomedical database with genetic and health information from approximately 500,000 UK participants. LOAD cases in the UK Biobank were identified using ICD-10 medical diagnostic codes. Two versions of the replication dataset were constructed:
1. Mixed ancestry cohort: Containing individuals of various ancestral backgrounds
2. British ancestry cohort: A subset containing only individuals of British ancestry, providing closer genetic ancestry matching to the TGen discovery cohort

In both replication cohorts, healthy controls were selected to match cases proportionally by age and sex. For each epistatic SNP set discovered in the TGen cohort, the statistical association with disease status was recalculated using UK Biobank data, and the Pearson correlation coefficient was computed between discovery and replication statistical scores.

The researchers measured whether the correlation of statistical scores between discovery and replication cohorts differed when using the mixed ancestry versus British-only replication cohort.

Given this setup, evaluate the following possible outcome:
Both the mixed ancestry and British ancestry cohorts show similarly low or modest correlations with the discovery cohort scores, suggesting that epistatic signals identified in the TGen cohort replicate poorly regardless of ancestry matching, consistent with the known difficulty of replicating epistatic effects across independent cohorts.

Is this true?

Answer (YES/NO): NO